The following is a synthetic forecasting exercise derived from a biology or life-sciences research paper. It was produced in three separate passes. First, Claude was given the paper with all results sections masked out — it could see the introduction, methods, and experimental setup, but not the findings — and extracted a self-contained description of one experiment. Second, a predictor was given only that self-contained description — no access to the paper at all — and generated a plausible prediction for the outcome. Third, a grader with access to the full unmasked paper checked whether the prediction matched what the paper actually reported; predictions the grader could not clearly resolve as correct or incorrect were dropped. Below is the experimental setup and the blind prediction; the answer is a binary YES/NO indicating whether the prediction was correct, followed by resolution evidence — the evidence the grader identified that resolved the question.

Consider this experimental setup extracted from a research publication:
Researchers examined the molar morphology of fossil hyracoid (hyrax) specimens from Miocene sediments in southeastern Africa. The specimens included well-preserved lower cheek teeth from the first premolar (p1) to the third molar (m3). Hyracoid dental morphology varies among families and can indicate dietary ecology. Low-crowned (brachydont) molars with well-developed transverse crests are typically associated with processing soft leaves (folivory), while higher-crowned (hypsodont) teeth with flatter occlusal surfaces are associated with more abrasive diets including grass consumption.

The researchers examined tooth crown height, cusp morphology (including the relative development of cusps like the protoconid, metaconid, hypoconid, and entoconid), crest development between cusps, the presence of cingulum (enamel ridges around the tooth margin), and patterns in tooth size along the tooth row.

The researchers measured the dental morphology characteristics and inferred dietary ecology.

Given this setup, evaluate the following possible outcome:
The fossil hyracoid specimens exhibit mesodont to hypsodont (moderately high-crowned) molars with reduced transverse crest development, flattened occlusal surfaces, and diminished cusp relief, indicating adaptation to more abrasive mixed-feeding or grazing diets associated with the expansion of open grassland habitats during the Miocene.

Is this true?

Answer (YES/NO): NO